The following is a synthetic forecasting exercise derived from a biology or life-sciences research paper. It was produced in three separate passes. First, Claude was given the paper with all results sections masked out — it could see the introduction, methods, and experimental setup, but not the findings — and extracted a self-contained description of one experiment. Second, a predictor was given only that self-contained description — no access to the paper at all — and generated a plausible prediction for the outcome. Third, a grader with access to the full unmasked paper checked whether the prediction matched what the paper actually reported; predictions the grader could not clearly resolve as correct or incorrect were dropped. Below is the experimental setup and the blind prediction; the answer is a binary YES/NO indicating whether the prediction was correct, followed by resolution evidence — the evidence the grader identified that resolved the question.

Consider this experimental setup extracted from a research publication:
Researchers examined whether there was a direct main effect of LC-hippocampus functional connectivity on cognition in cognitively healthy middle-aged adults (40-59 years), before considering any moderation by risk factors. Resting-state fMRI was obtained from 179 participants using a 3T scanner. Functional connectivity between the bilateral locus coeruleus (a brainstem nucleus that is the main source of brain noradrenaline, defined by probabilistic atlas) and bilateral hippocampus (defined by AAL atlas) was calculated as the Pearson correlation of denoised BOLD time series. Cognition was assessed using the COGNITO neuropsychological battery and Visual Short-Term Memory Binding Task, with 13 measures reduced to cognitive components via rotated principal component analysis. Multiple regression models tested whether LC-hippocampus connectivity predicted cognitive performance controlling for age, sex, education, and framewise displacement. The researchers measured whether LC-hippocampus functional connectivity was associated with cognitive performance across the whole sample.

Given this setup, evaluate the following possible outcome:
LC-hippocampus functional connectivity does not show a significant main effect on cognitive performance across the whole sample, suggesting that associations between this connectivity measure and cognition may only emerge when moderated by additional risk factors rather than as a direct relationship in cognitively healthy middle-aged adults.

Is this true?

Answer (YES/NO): YES